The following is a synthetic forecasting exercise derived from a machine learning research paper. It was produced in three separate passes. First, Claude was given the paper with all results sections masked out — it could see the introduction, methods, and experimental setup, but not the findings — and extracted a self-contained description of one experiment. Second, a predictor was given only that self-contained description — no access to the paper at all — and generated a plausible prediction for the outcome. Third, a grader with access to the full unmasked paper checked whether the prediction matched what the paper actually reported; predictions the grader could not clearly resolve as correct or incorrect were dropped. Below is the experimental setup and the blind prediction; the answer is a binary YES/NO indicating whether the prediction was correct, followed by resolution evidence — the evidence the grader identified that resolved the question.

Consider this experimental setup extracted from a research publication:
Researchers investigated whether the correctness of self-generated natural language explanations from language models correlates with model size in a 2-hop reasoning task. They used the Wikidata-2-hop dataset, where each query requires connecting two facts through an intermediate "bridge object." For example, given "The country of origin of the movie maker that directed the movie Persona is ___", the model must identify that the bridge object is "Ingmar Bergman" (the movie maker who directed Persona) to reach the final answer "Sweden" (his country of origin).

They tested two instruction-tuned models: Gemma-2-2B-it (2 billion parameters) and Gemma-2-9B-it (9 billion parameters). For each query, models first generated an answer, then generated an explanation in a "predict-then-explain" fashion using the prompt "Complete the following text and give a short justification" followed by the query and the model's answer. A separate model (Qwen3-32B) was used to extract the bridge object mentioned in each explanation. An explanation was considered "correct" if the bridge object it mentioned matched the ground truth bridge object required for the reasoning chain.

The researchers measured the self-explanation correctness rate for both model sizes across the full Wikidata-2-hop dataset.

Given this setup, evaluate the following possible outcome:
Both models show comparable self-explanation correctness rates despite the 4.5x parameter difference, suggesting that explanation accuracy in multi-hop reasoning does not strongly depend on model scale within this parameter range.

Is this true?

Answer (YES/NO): NO